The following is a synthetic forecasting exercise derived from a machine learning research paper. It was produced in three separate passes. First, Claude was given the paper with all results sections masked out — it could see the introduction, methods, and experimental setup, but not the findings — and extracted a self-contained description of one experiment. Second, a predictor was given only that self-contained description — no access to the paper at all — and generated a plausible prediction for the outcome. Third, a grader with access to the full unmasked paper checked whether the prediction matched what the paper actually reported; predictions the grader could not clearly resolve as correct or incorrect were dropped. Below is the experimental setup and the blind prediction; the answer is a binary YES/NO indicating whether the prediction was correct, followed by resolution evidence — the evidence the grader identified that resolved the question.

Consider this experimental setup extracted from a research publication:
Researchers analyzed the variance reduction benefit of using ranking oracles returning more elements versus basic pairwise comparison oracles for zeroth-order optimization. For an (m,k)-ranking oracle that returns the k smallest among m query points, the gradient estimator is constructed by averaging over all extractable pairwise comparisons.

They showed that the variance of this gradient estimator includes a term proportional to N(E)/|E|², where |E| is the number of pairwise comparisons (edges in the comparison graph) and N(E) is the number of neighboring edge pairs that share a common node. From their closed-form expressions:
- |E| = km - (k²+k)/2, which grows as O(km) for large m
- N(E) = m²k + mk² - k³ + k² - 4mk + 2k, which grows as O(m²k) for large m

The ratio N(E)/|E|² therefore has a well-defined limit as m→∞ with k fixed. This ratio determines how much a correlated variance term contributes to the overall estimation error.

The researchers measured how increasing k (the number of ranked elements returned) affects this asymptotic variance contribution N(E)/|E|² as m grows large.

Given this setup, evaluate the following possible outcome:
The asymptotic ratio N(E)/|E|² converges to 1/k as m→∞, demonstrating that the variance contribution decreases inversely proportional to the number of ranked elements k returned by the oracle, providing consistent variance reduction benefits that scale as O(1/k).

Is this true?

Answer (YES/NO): YES